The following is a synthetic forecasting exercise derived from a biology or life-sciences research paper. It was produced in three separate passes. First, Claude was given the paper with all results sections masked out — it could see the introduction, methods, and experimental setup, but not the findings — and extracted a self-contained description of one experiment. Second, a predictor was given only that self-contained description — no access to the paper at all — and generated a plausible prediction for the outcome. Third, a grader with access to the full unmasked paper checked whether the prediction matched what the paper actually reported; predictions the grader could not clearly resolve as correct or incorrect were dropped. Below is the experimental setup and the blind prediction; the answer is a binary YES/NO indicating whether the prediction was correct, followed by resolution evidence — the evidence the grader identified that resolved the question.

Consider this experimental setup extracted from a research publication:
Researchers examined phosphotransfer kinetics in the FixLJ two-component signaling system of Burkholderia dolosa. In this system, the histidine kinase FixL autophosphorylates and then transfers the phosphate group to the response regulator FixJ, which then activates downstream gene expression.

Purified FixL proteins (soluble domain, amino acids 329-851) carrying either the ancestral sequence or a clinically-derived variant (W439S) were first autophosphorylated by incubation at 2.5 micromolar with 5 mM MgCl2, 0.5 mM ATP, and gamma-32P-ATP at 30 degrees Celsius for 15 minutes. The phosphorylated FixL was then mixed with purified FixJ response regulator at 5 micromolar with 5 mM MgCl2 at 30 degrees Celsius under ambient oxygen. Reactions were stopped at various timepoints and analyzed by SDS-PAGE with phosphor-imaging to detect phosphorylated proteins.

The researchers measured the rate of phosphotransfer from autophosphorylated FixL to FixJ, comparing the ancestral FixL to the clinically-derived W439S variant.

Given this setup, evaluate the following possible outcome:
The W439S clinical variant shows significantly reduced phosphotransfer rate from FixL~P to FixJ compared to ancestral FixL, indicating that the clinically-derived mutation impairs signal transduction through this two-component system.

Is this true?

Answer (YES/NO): NO